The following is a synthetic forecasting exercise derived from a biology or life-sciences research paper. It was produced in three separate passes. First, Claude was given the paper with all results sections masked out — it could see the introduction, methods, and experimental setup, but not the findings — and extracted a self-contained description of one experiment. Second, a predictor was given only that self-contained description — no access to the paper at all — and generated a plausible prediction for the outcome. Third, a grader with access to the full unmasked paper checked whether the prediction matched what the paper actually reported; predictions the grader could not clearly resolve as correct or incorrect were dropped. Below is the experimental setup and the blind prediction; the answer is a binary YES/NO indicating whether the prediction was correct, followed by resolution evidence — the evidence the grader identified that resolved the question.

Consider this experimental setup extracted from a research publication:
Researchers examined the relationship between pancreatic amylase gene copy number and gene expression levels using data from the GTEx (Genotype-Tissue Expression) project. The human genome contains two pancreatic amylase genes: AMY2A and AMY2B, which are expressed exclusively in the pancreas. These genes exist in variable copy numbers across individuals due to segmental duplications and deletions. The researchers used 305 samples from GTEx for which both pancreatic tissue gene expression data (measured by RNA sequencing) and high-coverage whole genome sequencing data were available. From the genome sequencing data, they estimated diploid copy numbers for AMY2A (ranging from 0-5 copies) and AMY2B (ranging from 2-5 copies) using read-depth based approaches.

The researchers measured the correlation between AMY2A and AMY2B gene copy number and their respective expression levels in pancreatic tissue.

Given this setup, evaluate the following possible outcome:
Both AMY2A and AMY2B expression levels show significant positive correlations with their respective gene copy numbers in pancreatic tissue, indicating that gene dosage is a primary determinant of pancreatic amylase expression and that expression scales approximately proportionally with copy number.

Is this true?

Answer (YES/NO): YES